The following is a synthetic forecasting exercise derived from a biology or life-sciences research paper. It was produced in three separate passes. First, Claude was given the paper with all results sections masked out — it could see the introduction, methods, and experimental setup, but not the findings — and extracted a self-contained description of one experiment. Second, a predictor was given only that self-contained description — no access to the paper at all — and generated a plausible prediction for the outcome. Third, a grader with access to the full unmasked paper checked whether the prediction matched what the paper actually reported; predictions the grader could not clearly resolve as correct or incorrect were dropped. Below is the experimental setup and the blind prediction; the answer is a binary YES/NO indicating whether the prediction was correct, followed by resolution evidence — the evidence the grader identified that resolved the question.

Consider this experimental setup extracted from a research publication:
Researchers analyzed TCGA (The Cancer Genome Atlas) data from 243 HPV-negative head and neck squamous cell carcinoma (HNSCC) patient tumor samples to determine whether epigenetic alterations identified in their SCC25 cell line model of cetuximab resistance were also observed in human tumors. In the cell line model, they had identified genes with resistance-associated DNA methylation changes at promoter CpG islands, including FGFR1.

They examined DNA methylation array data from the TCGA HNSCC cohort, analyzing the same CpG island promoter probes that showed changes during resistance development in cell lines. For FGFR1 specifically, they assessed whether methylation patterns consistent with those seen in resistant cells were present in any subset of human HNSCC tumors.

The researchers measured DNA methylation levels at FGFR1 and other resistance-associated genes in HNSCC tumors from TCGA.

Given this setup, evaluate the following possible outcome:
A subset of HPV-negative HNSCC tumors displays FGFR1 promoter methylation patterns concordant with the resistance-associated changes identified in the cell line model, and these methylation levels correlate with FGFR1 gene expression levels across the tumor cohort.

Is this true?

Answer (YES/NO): YES